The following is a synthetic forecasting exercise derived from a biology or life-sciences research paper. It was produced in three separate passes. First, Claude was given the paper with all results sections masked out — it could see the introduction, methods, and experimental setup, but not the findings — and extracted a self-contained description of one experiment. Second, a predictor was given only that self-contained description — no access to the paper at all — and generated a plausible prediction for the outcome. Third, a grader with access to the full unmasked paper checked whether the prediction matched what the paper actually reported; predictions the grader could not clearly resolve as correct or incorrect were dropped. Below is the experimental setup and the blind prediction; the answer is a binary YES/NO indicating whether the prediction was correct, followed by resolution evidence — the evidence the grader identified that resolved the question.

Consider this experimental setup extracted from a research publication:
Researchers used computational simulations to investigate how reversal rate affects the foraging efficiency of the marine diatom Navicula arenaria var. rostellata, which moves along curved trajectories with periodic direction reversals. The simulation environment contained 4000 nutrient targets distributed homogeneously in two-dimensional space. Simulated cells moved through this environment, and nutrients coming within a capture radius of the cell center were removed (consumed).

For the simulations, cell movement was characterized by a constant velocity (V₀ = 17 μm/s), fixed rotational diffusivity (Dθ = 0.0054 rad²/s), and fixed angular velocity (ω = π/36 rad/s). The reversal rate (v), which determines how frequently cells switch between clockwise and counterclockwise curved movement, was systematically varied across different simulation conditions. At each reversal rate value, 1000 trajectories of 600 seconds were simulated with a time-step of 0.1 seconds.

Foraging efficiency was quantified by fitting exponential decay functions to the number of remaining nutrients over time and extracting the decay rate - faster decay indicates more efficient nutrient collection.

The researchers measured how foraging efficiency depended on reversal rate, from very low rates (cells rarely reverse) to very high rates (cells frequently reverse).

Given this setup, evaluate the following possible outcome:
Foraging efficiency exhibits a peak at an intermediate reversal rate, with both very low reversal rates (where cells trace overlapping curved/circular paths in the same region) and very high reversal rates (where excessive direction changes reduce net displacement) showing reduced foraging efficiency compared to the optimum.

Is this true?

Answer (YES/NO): NO